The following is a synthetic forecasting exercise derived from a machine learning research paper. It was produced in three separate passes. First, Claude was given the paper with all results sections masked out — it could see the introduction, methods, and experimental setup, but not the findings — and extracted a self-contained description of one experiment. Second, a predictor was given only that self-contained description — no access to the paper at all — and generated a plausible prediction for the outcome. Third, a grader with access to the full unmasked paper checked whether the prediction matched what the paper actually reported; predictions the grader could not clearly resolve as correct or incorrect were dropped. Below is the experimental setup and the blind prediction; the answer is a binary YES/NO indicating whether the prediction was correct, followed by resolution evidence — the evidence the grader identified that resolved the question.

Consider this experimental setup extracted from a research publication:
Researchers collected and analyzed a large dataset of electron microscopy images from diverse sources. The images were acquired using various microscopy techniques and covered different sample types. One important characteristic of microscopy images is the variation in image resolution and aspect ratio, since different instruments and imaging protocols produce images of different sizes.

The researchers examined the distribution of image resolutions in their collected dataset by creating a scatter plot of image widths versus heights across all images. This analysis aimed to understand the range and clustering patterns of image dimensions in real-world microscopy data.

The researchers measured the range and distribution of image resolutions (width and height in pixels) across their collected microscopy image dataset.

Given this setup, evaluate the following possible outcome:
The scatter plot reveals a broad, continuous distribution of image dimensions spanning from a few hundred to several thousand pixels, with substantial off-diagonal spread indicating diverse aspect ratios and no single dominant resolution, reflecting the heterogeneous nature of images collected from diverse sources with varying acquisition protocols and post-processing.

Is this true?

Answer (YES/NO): YES